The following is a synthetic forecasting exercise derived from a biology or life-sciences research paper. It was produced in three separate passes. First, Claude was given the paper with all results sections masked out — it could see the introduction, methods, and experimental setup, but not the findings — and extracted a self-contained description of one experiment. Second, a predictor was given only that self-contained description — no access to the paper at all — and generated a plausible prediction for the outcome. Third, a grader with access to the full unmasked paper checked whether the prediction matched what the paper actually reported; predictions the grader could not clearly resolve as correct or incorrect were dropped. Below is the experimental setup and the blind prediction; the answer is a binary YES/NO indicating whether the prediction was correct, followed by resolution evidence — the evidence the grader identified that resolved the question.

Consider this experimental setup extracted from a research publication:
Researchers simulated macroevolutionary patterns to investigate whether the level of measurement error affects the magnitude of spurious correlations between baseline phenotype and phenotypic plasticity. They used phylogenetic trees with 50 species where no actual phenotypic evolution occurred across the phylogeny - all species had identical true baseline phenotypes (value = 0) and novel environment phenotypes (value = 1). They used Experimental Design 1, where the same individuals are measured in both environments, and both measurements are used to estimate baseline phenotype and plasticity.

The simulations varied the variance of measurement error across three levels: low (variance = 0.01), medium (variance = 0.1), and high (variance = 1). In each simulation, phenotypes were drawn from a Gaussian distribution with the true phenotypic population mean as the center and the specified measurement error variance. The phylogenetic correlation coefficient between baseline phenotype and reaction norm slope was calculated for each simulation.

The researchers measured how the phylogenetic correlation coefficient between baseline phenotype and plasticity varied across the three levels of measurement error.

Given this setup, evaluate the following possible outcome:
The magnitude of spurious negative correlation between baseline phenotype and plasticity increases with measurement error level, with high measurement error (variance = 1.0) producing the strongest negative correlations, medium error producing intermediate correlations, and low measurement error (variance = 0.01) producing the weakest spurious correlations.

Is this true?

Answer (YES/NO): NO